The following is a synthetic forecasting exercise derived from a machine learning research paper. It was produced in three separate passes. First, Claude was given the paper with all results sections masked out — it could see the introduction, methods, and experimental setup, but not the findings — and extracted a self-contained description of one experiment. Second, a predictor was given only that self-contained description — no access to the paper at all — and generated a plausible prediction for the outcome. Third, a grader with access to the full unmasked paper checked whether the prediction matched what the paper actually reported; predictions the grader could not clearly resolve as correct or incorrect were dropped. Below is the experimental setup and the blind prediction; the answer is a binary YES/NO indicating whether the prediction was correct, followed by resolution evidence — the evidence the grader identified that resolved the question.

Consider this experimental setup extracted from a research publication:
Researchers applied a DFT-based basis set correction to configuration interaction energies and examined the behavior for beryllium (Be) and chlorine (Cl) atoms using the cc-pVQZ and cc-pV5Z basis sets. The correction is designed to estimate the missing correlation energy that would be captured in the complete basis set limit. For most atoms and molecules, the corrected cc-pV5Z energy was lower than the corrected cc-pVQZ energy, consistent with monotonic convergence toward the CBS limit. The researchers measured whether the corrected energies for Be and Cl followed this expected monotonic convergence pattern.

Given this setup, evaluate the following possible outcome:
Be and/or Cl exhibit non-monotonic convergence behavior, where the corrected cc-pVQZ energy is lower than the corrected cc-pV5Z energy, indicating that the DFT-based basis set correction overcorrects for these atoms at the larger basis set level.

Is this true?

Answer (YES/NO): YES